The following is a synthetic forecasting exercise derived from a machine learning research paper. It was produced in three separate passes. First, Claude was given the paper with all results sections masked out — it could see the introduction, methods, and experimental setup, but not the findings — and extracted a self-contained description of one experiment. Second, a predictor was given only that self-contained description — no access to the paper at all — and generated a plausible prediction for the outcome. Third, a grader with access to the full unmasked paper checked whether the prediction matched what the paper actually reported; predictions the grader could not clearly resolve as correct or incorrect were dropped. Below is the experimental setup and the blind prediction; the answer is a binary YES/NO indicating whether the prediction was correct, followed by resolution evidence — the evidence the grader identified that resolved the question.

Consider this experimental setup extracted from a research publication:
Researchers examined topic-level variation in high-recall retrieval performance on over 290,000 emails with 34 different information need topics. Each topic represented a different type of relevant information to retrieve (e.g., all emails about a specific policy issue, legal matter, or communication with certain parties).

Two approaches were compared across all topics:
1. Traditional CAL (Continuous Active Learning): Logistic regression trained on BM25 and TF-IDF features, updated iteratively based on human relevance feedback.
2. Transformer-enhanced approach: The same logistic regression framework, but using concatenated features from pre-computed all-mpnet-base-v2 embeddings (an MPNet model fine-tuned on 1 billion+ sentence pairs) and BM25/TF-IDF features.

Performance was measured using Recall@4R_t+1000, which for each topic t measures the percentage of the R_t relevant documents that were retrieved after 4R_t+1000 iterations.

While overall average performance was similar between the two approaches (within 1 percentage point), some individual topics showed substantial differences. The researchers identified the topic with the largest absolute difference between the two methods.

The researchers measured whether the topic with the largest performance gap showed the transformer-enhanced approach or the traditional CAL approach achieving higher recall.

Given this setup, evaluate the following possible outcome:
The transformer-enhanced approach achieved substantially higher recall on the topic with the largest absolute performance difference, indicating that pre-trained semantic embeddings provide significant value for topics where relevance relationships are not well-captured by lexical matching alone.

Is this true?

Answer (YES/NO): YES